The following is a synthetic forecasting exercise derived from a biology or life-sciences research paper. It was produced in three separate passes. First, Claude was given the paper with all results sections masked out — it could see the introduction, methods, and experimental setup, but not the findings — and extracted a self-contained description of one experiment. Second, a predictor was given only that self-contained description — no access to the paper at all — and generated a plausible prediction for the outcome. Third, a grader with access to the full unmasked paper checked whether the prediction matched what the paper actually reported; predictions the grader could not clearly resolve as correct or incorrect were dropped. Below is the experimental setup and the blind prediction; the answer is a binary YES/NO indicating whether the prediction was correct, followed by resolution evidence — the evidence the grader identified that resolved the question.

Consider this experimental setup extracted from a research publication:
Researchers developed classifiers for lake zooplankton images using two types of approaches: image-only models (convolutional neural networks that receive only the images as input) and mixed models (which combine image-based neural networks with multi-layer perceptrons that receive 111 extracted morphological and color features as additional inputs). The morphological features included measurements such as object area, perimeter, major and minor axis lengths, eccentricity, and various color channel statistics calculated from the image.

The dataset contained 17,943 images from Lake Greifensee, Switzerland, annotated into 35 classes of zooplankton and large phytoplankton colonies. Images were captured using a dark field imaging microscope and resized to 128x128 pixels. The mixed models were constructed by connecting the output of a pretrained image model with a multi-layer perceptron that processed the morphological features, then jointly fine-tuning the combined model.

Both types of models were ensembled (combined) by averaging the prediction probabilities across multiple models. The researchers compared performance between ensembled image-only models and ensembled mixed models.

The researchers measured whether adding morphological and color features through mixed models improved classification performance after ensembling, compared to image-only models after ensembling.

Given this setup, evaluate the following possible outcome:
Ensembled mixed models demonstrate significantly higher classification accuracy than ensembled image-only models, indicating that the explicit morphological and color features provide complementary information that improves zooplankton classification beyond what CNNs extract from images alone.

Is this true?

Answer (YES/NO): NO